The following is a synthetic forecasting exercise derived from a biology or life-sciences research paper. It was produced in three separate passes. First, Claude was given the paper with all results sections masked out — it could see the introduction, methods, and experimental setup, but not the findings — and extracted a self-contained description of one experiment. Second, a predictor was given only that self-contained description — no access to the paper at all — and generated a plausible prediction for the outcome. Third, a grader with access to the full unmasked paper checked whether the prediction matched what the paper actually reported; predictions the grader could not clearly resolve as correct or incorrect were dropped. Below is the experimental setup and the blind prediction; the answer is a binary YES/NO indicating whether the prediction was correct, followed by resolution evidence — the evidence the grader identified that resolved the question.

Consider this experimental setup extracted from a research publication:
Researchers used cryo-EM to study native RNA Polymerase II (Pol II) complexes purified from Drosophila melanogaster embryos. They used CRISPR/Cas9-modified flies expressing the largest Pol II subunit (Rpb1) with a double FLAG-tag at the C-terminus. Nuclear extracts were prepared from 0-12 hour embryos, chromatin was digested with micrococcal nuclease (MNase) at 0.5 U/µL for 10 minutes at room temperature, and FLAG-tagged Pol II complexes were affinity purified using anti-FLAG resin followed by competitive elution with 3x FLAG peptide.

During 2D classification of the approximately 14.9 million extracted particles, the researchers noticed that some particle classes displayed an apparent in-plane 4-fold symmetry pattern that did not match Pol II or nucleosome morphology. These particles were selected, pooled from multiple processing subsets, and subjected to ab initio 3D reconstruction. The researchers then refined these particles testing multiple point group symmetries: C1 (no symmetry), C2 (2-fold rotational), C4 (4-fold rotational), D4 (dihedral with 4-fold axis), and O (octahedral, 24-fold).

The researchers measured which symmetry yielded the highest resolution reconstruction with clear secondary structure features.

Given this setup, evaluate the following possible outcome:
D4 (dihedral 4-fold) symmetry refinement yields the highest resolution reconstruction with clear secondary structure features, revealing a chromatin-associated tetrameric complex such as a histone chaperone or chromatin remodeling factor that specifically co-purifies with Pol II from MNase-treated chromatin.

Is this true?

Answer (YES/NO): NO